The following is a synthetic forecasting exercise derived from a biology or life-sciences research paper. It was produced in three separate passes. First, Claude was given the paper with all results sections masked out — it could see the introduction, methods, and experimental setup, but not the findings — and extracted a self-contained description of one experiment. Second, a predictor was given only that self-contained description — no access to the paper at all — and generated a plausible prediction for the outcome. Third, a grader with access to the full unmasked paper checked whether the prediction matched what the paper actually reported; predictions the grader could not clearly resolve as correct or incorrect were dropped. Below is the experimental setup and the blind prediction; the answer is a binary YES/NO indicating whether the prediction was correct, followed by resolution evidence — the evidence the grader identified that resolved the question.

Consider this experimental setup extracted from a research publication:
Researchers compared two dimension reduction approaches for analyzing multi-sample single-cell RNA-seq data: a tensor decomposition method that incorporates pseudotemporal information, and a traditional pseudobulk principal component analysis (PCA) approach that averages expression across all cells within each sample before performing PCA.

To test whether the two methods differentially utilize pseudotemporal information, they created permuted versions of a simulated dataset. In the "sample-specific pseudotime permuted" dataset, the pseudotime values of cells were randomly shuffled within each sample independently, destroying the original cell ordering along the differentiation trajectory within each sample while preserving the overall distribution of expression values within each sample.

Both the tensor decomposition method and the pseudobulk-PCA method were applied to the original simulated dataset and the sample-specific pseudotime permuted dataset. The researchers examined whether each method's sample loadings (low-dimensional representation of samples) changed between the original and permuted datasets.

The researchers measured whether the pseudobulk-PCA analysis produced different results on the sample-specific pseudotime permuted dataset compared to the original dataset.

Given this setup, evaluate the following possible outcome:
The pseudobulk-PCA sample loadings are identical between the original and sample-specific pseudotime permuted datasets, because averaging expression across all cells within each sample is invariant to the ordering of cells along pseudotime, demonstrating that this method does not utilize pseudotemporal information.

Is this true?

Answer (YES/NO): YES